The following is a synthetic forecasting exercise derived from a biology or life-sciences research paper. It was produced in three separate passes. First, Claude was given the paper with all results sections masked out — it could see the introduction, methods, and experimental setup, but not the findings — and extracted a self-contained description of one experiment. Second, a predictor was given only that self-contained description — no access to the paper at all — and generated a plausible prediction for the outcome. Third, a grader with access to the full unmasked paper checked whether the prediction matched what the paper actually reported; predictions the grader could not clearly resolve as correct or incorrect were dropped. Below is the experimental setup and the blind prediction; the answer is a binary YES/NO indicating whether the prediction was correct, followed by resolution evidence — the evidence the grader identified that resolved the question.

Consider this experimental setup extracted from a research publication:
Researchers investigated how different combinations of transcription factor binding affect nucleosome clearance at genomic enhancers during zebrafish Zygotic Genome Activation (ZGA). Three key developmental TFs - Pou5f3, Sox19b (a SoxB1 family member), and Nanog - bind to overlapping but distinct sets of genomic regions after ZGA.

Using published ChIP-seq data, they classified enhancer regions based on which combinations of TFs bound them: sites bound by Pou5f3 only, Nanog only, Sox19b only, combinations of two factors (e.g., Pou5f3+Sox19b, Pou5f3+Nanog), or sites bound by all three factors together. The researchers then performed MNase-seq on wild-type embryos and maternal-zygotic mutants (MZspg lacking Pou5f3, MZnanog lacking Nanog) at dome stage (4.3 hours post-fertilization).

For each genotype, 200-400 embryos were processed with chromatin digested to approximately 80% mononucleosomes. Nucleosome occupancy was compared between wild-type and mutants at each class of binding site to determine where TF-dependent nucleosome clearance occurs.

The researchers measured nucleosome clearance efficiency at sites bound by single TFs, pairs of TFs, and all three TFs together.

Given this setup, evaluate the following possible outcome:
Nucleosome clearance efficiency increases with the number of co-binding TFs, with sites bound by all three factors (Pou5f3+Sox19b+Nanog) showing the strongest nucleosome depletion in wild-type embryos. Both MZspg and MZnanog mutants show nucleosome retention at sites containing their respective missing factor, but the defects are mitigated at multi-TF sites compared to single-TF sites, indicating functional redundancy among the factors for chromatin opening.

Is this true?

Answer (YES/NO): NO